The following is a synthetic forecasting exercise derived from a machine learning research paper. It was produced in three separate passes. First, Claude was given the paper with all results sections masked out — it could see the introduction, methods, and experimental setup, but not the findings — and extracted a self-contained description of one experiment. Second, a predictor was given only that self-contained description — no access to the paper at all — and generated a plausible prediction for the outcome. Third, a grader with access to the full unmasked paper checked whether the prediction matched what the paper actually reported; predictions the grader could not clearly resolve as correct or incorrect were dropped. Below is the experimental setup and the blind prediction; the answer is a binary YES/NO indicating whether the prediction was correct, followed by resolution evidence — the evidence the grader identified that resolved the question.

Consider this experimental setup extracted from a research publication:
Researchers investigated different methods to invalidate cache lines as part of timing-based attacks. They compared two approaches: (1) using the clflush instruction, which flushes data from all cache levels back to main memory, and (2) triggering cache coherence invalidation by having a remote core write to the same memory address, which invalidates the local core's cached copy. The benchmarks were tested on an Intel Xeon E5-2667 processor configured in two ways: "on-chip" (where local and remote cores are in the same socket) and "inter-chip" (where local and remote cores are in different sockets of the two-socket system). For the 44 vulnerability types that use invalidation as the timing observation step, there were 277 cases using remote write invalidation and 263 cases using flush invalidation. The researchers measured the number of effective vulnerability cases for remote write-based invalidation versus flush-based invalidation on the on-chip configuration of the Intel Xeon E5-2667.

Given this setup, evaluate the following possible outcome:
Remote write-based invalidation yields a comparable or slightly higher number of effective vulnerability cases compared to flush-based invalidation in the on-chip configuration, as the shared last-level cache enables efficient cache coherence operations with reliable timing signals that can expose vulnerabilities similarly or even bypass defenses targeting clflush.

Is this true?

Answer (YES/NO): NO